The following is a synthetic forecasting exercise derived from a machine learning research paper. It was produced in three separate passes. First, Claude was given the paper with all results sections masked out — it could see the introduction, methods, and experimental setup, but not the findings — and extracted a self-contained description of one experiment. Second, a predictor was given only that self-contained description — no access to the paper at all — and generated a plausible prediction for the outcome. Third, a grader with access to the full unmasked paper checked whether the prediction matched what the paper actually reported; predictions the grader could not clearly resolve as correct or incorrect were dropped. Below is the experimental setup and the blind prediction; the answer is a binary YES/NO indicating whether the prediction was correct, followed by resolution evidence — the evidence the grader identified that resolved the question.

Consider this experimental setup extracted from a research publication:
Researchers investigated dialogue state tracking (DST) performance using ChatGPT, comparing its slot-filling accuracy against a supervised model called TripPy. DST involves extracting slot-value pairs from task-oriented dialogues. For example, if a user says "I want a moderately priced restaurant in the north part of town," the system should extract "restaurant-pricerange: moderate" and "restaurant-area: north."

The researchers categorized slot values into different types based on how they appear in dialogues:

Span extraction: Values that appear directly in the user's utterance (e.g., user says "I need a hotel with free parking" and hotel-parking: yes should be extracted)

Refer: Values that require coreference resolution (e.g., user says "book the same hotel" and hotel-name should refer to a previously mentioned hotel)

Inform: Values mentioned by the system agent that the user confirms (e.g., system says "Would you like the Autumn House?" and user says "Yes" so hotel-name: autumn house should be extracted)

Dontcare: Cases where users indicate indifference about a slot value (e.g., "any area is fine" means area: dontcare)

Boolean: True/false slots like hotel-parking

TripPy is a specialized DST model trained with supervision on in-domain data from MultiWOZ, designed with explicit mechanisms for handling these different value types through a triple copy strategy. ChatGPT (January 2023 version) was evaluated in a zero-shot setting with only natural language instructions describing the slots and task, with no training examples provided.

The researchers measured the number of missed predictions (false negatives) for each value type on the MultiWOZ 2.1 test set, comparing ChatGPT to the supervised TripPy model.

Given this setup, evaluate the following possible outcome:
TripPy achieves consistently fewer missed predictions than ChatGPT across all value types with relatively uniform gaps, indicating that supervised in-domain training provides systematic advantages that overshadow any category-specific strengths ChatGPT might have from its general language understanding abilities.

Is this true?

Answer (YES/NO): NO